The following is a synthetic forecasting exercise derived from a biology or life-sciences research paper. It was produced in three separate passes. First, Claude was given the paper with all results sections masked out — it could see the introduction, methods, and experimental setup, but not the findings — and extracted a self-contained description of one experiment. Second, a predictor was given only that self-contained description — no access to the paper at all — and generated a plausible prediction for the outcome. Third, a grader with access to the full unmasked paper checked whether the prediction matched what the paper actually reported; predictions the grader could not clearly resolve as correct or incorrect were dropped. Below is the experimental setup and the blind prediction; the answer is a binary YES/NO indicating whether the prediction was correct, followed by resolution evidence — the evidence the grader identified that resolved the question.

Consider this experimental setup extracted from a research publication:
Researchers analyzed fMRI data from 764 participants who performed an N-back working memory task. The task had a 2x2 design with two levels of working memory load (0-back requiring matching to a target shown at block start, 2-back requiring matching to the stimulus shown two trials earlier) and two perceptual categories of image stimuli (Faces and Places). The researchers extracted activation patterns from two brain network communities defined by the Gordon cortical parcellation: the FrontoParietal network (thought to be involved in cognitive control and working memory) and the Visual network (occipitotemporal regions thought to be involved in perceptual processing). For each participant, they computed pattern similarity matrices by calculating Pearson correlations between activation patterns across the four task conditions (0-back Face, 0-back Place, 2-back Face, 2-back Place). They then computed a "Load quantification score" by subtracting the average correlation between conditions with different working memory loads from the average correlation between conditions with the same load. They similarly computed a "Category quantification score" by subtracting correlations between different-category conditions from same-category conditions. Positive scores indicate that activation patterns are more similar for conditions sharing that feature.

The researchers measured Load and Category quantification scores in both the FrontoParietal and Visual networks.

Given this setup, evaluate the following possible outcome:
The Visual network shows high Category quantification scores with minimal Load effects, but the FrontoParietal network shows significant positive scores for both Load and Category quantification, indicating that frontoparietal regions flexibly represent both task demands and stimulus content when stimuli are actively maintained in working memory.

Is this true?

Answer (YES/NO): NO